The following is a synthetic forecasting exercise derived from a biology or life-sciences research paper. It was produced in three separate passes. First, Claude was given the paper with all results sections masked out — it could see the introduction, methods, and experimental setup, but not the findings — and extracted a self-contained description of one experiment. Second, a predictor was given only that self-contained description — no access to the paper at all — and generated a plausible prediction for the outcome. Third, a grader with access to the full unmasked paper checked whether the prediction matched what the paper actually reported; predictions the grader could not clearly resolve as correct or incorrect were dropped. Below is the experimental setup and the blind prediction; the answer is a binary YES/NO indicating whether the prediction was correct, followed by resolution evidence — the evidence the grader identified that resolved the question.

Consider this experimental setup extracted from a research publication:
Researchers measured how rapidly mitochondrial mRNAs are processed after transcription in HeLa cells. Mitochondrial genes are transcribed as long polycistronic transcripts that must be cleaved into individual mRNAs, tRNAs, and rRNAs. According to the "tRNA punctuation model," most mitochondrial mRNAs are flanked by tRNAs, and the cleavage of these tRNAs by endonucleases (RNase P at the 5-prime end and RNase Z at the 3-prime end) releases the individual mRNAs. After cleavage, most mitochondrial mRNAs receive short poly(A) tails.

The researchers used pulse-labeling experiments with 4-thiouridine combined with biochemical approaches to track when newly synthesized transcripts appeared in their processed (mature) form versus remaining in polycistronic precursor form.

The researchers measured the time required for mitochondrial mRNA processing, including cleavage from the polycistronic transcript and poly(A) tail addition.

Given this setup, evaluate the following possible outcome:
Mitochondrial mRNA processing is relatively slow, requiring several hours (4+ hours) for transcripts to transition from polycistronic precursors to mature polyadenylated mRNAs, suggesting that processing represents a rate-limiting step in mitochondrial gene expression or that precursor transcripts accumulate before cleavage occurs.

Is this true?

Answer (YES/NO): NO